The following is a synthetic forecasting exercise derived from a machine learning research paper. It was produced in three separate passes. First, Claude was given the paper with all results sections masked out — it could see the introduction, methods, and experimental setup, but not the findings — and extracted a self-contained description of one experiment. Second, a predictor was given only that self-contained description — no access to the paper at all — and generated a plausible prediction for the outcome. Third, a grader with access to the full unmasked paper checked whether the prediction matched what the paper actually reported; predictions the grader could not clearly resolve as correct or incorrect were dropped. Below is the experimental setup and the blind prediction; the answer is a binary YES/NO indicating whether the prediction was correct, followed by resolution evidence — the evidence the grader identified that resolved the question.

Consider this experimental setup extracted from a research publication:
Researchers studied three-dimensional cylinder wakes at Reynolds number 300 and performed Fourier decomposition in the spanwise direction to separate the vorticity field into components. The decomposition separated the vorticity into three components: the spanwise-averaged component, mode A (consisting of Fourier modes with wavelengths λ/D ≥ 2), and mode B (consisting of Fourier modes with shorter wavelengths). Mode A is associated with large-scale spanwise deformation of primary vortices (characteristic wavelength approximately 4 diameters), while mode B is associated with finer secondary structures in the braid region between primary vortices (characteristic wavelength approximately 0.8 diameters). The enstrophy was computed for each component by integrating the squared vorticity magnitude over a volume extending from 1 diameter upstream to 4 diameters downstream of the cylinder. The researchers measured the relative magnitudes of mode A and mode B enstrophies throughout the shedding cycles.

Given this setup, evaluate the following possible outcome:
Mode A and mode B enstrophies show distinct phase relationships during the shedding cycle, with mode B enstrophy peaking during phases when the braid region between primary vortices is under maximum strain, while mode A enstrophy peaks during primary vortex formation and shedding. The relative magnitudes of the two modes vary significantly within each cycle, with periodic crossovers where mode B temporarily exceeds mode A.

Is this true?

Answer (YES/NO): NO